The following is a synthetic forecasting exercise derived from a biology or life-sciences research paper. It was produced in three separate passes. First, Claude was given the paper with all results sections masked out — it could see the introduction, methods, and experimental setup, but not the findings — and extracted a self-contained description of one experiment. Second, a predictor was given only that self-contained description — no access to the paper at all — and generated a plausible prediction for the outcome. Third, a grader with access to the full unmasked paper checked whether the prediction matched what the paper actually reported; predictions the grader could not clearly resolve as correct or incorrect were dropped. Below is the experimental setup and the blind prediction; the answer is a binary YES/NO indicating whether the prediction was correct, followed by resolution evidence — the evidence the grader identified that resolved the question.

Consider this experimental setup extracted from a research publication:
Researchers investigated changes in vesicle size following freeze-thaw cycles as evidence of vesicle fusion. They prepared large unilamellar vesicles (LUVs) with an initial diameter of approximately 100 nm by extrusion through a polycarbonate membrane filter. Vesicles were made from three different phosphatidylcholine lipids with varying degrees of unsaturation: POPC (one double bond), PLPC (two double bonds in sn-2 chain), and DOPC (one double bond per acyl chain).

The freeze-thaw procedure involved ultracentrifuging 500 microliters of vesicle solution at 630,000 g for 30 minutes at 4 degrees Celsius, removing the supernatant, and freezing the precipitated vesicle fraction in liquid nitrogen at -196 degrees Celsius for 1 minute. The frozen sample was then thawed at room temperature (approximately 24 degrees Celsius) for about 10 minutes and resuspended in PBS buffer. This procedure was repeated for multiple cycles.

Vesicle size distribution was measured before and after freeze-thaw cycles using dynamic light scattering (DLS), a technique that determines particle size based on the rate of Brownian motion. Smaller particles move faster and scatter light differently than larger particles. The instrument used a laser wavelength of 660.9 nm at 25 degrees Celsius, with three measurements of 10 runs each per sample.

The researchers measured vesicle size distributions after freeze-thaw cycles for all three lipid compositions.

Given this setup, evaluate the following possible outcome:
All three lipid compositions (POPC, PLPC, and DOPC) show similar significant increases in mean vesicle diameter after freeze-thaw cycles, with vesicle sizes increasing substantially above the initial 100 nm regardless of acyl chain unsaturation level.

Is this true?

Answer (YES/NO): NO